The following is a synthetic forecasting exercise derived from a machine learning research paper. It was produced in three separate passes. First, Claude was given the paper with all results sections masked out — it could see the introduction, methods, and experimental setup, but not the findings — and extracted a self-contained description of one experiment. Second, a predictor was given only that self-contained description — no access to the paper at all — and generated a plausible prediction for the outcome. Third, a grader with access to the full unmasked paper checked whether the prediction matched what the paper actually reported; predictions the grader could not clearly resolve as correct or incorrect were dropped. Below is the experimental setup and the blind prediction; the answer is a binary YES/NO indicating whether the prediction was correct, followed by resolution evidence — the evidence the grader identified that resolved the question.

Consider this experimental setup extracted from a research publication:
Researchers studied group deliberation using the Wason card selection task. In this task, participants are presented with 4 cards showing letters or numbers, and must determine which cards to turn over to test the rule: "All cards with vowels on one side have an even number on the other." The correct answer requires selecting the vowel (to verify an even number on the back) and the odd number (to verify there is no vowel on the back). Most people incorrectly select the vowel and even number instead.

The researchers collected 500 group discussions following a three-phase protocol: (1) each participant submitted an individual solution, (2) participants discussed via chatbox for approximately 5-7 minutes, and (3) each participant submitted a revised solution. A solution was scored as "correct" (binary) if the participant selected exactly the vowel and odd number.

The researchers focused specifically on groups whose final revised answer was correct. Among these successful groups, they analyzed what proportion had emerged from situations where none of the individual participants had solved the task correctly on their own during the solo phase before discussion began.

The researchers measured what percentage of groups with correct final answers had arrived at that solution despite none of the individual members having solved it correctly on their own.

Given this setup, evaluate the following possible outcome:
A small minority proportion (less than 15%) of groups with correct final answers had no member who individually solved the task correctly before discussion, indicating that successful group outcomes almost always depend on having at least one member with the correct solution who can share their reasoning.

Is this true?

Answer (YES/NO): NO